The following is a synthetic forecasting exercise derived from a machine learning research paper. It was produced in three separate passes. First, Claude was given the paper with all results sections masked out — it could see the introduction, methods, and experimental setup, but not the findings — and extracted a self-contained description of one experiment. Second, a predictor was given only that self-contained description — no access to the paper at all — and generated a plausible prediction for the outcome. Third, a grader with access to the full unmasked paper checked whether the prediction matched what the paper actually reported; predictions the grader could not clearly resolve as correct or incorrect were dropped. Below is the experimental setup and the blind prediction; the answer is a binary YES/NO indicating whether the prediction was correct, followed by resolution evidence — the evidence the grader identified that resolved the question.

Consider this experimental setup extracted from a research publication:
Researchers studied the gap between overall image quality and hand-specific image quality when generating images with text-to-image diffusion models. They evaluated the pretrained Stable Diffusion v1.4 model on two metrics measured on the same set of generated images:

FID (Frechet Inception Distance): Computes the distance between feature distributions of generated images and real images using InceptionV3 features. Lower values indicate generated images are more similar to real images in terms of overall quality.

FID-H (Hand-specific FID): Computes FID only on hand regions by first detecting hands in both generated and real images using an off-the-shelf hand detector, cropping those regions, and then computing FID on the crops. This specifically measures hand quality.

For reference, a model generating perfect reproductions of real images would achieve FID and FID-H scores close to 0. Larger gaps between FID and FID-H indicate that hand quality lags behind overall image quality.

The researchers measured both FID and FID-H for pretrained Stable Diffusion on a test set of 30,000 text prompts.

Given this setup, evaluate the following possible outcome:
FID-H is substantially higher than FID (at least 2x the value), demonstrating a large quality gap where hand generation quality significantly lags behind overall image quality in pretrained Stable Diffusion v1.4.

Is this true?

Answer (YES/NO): NO